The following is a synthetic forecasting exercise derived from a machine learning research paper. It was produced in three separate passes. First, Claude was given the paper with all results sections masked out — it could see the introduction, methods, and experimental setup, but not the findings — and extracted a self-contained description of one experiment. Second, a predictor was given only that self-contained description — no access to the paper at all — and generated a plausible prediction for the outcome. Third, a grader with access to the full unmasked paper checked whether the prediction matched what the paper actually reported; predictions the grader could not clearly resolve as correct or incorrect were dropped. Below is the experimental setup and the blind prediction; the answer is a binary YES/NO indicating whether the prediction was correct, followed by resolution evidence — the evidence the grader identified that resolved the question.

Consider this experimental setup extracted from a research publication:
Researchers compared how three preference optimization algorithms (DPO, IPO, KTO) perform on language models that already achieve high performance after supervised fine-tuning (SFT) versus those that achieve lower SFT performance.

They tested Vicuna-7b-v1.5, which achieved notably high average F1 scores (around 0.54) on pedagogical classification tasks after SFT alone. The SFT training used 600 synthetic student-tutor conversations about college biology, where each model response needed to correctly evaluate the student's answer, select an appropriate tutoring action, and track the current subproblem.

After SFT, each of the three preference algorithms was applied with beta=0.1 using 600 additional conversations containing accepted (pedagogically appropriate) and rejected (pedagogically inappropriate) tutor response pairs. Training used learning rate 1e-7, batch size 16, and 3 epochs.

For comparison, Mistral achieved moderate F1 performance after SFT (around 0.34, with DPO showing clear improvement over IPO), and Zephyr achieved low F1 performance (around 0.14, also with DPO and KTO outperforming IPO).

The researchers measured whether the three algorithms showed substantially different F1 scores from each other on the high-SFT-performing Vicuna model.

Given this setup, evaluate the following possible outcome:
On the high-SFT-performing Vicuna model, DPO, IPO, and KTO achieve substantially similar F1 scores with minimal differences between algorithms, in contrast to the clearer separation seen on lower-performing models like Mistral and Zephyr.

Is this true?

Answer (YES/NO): YES